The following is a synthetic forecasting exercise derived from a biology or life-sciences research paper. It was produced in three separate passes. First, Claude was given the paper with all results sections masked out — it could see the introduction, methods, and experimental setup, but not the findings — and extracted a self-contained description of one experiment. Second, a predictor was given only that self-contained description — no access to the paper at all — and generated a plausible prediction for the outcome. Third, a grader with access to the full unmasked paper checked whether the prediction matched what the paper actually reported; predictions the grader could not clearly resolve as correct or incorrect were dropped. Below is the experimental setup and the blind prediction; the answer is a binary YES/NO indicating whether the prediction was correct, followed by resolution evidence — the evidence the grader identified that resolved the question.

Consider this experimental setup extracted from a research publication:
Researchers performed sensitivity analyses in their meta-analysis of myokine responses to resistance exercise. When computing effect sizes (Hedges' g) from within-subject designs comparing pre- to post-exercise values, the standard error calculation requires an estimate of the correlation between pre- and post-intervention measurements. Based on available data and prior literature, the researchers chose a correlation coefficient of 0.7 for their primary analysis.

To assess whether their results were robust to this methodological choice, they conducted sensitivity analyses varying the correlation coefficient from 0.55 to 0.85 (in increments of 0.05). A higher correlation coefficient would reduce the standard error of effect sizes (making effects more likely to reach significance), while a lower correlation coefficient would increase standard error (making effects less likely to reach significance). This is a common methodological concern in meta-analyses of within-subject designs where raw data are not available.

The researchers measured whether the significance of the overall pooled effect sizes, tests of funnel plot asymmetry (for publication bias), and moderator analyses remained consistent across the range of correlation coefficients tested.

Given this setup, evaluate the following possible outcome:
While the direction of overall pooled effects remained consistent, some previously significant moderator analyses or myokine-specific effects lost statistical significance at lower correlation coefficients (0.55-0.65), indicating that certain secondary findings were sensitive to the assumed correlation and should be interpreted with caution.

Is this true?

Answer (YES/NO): NO